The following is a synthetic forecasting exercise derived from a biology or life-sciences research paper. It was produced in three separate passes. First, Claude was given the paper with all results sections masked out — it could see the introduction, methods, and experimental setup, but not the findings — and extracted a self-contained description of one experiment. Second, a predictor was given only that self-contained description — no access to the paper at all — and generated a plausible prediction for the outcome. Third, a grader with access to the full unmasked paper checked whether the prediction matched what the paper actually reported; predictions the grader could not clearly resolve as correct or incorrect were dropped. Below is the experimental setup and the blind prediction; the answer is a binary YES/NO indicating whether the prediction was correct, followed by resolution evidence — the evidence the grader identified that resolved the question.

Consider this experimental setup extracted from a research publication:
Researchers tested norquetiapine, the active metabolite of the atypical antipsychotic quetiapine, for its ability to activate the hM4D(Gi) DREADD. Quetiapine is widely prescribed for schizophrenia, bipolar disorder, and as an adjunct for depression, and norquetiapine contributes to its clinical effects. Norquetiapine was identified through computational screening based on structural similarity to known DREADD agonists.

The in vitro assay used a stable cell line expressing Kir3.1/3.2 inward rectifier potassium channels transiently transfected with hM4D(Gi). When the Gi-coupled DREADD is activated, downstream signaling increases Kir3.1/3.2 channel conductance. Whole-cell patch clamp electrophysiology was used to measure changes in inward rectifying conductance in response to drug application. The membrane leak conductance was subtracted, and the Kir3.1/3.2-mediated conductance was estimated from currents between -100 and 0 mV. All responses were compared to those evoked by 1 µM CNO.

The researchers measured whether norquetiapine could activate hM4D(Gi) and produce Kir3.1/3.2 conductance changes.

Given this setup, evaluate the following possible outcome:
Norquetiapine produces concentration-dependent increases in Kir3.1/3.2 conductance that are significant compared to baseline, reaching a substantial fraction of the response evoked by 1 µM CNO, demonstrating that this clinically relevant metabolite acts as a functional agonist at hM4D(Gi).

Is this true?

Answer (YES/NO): NO